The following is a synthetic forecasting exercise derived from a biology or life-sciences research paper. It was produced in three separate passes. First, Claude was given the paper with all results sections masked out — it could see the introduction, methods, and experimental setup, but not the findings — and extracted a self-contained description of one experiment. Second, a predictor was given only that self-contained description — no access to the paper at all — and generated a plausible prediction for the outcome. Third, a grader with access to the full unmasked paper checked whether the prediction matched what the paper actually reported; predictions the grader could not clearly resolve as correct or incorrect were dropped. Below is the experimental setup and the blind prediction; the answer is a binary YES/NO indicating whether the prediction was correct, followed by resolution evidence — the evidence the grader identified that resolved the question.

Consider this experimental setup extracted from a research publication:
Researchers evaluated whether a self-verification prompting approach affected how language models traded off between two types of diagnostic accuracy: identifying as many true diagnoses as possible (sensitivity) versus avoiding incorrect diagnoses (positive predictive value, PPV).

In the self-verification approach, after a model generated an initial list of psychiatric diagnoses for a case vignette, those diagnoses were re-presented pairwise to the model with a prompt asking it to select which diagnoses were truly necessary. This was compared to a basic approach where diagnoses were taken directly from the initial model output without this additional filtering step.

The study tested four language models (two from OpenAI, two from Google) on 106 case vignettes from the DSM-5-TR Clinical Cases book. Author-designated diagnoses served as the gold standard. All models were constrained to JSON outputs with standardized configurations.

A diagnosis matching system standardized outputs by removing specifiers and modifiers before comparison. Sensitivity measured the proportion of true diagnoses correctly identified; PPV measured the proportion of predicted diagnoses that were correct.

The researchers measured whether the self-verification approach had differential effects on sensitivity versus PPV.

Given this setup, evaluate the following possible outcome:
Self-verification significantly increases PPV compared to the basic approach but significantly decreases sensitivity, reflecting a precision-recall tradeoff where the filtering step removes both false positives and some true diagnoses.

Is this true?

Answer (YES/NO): NO